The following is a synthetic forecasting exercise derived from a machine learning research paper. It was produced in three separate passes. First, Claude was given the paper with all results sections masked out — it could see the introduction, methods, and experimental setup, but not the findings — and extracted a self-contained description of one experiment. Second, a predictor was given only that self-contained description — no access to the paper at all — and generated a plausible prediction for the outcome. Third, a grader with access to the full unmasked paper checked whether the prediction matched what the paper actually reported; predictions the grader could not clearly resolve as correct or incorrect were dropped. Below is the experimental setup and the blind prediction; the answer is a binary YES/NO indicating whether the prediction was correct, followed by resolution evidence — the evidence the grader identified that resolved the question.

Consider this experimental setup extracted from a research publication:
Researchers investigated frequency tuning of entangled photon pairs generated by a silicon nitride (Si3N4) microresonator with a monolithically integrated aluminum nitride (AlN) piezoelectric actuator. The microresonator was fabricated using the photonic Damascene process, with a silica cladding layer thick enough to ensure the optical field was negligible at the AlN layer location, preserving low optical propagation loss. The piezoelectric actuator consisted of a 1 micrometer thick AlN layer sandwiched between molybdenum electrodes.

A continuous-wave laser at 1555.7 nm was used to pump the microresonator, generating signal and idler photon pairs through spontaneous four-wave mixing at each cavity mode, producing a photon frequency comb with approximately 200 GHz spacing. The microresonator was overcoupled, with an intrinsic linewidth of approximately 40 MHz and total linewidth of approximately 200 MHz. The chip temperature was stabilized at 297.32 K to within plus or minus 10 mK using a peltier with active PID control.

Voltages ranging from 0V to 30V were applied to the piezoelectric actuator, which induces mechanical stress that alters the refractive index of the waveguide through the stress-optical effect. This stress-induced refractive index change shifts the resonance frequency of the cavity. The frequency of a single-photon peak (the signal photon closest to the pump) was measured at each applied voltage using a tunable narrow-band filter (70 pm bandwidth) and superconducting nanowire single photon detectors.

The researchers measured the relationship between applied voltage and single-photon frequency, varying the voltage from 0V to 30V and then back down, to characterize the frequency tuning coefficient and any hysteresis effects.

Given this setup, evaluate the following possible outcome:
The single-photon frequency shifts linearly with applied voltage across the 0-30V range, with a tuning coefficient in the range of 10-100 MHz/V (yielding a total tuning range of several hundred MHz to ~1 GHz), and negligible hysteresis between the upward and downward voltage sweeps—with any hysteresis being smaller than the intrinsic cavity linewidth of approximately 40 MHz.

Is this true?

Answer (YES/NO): NO